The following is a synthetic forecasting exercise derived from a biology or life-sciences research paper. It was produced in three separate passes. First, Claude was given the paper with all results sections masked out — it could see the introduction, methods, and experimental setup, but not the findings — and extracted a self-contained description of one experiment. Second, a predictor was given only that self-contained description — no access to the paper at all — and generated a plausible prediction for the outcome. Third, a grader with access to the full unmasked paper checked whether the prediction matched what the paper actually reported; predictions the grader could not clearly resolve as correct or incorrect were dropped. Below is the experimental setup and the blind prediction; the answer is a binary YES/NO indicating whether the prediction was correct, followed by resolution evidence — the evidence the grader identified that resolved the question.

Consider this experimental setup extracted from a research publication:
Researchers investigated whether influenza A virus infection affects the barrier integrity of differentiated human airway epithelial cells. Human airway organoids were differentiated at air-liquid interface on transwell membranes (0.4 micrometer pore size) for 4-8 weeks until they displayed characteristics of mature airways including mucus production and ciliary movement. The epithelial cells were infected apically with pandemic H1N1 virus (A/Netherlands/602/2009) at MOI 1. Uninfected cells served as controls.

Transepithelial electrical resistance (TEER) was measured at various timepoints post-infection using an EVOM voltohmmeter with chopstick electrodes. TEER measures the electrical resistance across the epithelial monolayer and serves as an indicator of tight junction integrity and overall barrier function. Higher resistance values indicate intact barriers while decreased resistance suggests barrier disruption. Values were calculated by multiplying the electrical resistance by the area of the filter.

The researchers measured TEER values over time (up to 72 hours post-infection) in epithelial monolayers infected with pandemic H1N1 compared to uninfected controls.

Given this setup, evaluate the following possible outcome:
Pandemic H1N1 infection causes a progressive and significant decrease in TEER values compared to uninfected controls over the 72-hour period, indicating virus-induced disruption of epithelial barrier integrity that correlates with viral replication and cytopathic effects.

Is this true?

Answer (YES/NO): YES